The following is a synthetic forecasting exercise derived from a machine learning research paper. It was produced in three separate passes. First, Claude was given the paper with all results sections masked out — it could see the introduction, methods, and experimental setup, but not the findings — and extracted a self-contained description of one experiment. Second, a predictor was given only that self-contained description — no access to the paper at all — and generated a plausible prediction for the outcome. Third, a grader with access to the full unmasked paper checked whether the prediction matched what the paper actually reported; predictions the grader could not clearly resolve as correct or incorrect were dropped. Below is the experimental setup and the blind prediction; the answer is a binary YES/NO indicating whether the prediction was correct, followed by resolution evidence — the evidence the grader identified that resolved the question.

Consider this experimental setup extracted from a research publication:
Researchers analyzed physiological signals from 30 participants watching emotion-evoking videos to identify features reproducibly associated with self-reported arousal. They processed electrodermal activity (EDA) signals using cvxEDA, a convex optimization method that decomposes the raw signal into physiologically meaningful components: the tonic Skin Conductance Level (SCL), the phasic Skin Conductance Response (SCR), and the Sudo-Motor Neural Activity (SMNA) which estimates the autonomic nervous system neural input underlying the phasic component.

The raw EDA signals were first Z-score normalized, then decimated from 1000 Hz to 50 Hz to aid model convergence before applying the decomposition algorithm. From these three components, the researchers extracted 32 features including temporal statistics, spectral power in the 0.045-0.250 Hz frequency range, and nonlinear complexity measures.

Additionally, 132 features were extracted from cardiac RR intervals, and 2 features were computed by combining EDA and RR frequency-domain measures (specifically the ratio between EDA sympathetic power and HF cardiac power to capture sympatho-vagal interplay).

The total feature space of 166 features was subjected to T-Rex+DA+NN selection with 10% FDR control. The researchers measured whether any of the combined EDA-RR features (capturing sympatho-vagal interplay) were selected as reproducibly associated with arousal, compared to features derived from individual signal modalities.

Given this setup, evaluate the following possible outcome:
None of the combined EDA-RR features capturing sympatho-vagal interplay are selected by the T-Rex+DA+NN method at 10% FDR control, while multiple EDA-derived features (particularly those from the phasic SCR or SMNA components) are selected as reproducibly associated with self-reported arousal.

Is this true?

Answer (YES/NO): NO